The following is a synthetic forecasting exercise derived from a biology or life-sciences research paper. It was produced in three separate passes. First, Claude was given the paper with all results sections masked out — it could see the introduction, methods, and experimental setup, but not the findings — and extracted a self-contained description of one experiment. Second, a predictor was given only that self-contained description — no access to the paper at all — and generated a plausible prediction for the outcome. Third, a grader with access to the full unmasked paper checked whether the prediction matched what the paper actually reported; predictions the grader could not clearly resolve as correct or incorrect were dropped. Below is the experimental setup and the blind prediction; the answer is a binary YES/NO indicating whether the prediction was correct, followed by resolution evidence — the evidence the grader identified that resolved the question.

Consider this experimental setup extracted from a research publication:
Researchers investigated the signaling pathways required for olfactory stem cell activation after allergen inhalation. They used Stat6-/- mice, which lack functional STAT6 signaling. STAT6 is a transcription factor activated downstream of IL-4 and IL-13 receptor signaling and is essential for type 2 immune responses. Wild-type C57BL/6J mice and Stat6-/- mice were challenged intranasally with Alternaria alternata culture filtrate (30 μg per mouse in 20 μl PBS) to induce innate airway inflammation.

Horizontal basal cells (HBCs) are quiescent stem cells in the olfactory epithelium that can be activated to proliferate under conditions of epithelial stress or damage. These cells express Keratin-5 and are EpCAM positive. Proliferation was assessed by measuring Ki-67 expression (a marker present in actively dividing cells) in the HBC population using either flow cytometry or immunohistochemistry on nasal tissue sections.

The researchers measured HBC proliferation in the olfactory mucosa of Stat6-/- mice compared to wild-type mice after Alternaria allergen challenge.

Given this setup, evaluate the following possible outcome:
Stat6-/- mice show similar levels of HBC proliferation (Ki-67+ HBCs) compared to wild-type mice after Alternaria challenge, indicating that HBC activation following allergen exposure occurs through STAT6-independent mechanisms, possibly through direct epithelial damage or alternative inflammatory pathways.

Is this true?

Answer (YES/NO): YES